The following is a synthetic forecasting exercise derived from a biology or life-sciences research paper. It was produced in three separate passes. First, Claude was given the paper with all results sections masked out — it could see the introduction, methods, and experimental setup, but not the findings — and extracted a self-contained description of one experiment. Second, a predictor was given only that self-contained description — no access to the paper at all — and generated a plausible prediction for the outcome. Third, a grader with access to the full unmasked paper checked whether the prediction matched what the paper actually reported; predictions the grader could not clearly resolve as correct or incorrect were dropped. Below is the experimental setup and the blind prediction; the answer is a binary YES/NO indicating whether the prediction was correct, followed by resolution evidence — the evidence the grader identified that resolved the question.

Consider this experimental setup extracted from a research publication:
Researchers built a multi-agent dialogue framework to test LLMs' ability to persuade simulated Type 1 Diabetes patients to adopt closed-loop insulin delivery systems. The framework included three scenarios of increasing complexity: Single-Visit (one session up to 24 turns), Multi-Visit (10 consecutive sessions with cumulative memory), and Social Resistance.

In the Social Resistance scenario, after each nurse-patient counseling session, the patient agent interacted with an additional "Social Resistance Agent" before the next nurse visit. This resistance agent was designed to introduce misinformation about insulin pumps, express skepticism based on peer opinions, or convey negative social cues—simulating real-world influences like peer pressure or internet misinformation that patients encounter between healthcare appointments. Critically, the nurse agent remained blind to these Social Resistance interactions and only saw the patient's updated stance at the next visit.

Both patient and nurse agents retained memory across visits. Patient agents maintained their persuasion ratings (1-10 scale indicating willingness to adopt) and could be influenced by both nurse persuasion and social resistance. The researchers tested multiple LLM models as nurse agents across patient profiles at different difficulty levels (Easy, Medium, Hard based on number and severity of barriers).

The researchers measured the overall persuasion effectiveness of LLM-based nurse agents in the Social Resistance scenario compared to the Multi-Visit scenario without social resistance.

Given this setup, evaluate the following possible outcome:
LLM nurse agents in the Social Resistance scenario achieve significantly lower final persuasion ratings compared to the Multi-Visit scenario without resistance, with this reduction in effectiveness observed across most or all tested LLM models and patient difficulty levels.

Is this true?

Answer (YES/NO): YES